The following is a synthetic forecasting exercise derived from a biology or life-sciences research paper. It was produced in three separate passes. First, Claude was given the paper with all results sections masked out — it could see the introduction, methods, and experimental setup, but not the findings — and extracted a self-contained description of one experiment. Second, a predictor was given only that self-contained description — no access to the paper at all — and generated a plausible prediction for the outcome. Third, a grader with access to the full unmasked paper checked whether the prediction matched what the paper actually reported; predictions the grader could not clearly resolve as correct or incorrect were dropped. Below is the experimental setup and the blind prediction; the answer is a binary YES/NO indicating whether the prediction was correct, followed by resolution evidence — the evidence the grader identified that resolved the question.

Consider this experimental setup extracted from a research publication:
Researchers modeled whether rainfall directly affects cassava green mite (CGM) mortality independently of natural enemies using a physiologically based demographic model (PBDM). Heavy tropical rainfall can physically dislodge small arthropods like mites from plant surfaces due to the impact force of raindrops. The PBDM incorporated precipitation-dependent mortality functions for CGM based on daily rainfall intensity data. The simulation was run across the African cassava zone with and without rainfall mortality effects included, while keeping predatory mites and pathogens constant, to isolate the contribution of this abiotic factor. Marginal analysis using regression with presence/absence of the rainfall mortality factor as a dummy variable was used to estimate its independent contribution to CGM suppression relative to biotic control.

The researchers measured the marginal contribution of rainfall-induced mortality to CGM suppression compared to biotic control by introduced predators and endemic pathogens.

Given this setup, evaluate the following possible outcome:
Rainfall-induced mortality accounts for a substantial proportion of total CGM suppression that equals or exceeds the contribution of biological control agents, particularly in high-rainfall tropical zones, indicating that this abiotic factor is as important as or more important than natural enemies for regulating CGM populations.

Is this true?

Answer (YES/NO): NO